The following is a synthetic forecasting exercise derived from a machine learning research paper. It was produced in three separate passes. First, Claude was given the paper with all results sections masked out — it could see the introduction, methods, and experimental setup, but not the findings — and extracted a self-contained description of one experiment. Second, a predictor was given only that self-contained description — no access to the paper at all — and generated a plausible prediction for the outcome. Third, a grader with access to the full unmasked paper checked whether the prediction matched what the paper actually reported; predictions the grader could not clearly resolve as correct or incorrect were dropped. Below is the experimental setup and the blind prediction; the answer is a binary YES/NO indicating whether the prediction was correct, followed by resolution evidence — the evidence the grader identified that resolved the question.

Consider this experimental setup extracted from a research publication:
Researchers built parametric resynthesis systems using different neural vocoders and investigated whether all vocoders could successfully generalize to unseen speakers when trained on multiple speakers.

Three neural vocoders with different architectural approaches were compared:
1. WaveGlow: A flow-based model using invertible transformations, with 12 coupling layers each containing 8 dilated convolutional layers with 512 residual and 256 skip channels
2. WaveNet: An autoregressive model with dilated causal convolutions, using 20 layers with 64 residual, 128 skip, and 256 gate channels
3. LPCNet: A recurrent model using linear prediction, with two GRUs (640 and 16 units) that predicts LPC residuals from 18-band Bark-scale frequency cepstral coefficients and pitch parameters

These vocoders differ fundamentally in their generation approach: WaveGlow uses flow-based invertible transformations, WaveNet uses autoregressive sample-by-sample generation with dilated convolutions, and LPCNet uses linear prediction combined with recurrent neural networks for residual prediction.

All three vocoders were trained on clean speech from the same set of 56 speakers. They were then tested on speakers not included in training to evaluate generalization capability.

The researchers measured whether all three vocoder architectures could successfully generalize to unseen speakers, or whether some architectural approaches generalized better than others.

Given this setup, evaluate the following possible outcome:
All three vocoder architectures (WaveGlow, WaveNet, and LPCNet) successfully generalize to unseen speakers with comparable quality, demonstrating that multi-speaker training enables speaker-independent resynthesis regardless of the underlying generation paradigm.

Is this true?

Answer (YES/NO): NO